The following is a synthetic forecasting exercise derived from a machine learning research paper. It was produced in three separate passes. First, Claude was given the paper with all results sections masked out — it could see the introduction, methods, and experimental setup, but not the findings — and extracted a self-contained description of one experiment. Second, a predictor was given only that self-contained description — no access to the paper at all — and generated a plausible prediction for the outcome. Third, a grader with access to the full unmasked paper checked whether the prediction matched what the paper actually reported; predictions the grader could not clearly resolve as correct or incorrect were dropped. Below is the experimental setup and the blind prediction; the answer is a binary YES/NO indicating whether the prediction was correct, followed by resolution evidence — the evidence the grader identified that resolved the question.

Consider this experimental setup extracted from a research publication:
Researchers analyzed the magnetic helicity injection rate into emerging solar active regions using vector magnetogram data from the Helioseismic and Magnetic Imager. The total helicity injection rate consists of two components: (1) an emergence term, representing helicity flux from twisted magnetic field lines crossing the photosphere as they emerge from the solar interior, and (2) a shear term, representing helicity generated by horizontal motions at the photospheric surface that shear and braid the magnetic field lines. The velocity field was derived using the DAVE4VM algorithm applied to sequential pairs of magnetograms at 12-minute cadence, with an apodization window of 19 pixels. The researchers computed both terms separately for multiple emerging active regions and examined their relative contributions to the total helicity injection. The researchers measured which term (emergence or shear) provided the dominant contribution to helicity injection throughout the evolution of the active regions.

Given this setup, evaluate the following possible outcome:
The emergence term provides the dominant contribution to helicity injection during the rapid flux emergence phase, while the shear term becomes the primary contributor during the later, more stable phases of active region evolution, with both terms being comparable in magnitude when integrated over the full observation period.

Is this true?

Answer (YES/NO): NO